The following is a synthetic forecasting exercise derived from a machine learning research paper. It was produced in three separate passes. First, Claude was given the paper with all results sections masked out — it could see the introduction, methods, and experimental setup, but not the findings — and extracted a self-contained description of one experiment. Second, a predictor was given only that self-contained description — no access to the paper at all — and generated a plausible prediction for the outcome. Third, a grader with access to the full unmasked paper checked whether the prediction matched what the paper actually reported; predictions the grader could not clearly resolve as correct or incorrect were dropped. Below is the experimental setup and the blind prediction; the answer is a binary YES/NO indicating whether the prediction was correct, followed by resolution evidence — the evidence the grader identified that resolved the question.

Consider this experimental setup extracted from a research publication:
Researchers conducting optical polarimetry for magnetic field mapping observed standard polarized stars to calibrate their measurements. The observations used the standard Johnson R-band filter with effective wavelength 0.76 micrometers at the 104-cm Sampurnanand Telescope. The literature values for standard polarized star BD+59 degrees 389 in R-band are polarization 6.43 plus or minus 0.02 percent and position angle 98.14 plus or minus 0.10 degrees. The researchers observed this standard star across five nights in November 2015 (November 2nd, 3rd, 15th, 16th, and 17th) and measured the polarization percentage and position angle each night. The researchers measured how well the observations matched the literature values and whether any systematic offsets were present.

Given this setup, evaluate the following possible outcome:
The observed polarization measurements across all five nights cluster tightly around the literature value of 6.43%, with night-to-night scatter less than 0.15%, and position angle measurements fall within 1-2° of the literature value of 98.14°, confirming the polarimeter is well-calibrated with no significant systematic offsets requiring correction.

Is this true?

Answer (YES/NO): NO